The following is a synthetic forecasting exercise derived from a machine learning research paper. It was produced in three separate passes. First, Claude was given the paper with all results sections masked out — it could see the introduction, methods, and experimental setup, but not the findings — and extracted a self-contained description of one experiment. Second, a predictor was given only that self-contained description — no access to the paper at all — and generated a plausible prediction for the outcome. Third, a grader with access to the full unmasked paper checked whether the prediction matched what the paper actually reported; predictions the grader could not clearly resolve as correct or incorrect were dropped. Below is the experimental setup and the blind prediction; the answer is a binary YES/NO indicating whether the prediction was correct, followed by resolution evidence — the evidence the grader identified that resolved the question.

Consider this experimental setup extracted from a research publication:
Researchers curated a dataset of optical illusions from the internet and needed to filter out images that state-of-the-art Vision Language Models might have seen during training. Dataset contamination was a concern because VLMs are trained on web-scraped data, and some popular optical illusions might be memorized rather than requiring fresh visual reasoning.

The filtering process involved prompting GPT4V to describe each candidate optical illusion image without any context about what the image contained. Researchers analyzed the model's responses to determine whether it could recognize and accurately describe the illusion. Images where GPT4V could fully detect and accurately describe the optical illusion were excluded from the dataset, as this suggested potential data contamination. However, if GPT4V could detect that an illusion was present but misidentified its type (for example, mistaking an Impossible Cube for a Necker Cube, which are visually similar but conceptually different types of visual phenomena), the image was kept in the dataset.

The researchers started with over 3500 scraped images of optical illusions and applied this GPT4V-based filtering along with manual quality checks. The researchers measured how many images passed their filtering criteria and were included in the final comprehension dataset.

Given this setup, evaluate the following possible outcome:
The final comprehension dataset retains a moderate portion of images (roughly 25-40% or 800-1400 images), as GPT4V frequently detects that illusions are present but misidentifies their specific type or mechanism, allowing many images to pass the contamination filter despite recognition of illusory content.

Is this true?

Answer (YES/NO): NO